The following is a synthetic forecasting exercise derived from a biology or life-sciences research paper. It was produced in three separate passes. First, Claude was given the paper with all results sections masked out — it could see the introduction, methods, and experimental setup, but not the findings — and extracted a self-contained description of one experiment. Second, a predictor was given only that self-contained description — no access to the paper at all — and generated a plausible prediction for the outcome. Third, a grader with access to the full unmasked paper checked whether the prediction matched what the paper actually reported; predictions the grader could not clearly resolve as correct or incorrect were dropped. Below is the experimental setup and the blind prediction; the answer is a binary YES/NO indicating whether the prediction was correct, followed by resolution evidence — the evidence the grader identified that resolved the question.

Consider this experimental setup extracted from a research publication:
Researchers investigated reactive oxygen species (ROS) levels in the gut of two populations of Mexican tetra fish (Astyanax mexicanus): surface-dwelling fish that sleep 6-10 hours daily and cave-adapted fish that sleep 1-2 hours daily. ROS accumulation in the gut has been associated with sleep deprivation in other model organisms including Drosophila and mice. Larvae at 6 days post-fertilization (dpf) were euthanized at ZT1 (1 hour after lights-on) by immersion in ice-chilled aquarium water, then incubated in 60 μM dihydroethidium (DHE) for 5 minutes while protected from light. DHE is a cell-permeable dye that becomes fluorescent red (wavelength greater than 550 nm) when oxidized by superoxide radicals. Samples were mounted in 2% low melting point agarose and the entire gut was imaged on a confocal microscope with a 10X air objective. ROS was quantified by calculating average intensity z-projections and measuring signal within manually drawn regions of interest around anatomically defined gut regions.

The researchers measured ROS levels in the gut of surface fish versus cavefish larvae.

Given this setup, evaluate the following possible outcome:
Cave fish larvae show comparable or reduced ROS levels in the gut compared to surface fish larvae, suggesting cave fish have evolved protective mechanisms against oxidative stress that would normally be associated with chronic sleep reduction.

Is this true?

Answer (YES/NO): NO